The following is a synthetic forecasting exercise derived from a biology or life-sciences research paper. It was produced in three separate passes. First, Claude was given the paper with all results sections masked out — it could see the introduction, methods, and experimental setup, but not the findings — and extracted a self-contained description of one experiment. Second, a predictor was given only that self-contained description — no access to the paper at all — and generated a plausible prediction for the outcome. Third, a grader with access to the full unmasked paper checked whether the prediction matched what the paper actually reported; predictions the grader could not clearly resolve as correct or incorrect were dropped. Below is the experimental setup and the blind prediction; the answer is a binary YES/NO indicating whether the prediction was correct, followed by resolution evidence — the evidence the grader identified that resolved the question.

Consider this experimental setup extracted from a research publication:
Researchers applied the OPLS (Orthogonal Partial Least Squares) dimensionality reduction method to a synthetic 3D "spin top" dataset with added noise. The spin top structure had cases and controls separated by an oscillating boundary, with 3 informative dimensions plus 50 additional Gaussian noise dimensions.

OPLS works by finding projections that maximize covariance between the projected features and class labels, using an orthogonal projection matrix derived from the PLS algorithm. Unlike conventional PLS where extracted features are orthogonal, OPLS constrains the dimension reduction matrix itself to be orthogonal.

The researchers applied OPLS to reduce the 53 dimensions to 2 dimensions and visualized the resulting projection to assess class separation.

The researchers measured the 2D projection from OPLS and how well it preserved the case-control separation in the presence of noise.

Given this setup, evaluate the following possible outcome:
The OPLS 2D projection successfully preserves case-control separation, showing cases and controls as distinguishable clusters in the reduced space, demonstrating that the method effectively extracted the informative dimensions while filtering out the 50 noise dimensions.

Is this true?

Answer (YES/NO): NO